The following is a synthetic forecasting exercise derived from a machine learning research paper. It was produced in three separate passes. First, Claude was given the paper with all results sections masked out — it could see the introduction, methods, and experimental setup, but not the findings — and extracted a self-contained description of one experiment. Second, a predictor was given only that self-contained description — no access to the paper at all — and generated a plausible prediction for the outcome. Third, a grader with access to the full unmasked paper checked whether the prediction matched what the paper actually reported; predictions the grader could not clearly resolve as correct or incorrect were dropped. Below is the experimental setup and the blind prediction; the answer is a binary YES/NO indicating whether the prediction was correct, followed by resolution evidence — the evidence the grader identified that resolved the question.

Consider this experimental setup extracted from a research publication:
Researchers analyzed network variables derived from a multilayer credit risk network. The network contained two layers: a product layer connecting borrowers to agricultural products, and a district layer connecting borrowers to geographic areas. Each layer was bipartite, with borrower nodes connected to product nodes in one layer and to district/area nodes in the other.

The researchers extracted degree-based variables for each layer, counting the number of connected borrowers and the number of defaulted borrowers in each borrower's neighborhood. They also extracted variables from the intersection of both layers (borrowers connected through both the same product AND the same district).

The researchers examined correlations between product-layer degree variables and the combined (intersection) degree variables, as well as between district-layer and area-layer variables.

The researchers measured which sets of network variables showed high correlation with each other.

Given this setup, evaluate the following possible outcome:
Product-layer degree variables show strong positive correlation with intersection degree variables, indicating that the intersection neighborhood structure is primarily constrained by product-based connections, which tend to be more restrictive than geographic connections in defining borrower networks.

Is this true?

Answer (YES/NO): NO